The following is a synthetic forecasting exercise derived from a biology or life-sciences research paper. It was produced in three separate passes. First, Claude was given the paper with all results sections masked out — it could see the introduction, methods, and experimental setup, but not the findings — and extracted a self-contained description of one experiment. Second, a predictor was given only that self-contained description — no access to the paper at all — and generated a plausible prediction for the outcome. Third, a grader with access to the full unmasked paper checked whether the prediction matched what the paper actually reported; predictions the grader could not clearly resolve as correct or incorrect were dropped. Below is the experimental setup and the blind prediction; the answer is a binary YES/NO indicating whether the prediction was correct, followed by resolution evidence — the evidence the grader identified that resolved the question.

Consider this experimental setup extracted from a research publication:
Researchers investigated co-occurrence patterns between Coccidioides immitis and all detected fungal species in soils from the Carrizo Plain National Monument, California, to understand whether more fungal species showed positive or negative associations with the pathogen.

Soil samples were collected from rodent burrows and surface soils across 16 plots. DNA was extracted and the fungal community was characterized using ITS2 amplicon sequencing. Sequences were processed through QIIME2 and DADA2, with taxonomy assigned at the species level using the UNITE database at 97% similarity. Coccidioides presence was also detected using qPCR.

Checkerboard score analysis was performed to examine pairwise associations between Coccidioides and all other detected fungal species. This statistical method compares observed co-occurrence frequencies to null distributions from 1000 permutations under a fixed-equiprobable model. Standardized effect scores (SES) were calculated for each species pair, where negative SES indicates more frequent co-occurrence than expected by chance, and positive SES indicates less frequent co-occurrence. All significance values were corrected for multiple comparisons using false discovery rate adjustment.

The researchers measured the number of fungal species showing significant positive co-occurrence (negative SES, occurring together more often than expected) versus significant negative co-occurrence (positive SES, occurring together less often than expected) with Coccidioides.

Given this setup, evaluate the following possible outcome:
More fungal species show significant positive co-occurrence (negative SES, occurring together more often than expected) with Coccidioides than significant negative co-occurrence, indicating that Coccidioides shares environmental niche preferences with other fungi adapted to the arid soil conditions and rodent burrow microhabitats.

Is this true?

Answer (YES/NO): YES